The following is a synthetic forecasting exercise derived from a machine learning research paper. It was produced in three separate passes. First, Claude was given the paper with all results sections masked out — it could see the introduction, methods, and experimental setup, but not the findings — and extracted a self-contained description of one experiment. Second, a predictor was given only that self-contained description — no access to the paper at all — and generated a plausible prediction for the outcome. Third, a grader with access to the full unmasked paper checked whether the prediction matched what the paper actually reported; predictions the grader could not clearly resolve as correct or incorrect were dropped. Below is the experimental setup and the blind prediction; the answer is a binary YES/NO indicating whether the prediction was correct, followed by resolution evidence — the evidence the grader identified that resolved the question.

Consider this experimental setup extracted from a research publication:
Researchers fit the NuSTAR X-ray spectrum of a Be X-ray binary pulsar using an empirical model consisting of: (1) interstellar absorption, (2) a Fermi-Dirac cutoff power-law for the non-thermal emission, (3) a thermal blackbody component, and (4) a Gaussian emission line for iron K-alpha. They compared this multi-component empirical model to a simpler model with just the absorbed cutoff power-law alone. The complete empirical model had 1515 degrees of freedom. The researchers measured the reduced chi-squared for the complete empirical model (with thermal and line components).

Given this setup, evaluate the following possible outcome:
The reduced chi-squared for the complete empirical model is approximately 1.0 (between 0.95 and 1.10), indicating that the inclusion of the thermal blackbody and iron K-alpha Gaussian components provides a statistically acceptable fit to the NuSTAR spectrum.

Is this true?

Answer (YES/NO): YES